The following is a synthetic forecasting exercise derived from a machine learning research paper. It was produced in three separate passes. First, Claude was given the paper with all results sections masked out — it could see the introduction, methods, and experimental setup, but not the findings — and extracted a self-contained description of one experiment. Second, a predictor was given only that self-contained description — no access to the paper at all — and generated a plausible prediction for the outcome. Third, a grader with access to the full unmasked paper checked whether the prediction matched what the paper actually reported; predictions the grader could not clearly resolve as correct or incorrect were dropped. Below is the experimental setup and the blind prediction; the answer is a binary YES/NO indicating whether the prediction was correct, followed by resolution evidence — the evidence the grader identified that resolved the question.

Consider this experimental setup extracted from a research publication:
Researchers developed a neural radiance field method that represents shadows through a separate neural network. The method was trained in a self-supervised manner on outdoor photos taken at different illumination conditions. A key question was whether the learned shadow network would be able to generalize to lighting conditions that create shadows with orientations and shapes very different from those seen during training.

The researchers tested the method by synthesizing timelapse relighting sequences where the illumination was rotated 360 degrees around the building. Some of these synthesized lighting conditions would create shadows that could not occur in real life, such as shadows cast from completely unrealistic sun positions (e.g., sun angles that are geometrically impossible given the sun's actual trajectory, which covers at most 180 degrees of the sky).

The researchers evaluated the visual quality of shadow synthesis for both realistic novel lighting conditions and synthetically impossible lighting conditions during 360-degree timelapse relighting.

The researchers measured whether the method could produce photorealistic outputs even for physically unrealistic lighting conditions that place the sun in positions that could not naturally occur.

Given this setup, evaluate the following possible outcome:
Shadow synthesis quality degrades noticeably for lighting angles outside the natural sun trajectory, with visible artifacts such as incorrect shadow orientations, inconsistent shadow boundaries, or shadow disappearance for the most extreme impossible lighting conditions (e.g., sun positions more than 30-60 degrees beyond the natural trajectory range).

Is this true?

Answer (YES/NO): NO